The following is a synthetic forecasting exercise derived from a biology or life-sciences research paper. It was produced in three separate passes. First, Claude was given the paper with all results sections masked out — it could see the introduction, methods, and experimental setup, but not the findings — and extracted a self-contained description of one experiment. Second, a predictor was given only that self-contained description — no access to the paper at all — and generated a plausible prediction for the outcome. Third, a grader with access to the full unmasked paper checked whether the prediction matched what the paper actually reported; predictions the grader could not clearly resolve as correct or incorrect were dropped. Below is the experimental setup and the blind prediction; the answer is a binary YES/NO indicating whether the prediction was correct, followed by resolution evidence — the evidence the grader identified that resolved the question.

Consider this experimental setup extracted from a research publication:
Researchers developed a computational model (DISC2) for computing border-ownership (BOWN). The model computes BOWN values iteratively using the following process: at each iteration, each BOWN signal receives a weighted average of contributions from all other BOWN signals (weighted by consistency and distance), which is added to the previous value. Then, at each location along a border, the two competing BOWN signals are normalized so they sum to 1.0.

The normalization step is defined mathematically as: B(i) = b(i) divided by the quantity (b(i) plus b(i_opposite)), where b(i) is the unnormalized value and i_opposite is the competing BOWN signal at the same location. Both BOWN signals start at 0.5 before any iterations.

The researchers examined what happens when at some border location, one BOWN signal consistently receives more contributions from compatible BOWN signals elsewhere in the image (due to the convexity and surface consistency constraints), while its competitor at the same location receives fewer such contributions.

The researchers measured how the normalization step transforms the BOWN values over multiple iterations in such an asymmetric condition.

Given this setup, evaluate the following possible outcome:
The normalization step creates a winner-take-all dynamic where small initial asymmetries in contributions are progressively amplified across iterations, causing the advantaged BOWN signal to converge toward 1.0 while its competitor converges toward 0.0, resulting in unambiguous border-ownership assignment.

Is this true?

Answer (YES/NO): YES